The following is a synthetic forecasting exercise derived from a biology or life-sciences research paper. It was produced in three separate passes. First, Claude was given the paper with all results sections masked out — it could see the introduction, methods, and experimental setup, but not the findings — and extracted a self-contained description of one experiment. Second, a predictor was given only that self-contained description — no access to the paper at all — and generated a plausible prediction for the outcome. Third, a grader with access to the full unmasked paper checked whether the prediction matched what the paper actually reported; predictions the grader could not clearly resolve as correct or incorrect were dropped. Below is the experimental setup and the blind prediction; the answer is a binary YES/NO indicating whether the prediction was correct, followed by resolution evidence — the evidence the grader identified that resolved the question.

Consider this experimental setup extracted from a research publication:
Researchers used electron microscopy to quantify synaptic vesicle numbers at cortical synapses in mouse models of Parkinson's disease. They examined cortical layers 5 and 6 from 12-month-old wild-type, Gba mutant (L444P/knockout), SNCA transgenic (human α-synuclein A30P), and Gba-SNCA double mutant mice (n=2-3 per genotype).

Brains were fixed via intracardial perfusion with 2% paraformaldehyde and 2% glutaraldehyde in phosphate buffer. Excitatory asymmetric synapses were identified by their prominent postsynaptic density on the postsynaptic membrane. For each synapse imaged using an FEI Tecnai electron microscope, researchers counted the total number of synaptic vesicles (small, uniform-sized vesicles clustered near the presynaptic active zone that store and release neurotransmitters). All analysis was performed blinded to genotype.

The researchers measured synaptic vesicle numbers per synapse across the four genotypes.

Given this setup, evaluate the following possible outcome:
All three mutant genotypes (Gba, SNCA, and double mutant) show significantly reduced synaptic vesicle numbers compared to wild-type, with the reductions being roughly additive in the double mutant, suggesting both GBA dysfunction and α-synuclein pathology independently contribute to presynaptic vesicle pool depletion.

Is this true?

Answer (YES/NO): NO